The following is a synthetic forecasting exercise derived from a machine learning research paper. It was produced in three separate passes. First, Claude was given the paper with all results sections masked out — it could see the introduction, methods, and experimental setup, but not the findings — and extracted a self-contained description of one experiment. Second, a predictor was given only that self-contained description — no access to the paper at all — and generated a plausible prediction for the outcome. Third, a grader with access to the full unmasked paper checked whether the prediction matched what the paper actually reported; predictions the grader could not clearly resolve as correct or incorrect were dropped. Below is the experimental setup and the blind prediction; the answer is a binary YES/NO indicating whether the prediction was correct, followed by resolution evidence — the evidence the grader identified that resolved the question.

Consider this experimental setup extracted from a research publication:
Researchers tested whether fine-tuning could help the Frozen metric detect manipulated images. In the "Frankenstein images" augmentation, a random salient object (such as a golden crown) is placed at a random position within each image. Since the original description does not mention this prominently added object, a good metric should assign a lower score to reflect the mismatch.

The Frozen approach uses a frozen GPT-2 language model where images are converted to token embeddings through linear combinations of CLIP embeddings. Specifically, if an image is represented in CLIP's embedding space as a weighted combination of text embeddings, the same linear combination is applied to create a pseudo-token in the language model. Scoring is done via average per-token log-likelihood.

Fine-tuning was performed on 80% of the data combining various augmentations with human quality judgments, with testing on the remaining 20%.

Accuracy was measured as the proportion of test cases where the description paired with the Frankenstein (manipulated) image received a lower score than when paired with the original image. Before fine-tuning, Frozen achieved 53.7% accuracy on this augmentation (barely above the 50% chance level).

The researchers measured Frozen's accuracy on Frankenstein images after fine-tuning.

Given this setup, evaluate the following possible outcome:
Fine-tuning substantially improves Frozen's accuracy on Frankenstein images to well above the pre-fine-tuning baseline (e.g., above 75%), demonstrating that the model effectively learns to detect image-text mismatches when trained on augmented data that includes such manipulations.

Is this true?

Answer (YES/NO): NO